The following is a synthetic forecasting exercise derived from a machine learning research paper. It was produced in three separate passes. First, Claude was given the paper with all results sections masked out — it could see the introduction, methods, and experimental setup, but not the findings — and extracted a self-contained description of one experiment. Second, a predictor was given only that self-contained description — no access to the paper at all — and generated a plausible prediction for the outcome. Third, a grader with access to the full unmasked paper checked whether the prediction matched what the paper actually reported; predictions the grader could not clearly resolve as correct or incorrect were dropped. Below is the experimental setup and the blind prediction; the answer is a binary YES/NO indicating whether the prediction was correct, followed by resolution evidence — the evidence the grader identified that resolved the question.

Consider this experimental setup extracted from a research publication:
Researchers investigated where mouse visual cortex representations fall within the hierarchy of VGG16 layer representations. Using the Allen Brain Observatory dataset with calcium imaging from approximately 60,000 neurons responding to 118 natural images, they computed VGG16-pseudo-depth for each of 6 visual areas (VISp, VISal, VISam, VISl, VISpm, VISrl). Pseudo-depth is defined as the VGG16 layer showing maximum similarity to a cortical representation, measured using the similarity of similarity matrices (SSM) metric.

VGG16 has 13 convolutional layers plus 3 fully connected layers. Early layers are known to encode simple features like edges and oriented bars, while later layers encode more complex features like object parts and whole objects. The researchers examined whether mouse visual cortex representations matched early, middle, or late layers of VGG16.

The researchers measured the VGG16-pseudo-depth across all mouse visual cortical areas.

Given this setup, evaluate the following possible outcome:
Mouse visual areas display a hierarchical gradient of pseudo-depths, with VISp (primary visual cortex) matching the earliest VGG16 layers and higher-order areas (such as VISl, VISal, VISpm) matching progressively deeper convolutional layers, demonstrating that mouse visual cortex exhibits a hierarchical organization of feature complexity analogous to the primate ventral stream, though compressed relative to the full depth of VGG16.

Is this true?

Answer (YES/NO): NO